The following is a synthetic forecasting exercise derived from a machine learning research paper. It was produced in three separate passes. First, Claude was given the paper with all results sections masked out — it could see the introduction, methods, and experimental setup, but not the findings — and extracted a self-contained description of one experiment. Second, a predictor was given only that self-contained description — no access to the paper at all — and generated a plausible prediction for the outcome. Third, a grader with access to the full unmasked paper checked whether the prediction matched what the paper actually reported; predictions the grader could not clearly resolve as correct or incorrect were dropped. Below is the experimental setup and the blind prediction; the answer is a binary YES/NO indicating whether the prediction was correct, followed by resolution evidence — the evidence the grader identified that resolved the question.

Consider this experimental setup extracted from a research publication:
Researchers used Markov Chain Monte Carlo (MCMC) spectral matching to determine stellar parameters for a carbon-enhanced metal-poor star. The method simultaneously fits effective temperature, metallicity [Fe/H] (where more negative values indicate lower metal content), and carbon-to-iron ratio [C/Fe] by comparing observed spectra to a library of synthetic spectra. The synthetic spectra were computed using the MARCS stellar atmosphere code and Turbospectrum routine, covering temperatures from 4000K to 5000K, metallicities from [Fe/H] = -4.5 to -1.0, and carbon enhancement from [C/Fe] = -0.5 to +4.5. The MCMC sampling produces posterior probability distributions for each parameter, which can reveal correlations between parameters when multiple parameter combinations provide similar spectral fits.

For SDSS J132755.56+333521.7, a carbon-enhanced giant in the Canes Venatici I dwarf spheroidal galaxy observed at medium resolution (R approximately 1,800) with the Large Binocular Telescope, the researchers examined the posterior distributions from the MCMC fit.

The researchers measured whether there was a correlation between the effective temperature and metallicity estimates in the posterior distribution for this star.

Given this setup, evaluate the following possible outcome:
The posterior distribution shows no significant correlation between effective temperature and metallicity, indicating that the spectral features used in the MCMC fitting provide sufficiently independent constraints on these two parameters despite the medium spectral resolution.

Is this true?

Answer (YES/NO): NO